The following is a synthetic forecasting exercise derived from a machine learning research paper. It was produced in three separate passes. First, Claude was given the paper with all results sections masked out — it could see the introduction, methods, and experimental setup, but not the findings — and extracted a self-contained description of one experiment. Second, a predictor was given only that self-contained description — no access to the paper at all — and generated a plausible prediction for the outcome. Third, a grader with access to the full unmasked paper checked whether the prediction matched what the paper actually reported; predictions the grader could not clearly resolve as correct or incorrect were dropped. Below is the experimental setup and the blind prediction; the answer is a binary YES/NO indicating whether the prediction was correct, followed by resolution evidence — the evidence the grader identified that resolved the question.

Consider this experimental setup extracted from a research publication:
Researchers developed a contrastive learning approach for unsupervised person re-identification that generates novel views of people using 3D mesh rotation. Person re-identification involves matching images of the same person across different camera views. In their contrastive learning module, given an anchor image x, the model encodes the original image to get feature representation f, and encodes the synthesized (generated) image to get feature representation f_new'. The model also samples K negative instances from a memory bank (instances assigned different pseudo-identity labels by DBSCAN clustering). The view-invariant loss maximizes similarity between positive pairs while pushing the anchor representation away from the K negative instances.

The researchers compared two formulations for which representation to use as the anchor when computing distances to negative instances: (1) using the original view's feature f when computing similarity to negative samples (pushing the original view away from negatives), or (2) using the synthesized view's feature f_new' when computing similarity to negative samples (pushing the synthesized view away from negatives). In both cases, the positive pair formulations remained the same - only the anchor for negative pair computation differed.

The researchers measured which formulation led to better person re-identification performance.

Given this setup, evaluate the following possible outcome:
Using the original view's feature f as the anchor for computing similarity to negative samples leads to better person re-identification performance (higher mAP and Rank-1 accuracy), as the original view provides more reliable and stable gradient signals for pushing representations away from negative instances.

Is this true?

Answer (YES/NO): NO